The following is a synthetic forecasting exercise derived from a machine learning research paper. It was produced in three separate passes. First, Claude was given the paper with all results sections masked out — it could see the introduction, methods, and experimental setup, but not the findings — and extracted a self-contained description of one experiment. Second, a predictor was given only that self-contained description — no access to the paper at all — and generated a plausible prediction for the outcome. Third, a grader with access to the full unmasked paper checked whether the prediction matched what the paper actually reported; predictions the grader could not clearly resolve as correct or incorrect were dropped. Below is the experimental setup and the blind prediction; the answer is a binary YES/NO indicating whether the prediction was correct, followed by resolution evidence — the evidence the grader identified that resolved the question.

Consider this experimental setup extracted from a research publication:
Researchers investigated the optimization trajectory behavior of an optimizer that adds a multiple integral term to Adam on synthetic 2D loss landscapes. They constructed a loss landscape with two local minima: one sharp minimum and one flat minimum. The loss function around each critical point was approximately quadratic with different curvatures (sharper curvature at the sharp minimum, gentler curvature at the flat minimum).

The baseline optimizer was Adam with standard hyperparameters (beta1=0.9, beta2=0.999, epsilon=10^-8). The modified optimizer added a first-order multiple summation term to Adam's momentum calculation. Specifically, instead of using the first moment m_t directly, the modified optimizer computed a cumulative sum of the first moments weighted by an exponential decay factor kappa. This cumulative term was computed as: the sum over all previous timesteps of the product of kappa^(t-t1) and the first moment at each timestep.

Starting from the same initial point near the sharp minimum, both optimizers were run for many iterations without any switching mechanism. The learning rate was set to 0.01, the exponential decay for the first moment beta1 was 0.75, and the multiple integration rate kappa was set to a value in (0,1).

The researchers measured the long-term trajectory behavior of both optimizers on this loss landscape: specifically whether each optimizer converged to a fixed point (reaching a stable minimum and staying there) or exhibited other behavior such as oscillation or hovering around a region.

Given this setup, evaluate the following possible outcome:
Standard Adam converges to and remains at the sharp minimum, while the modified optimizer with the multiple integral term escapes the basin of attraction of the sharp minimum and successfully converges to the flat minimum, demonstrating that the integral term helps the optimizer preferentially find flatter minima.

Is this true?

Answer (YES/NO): NO